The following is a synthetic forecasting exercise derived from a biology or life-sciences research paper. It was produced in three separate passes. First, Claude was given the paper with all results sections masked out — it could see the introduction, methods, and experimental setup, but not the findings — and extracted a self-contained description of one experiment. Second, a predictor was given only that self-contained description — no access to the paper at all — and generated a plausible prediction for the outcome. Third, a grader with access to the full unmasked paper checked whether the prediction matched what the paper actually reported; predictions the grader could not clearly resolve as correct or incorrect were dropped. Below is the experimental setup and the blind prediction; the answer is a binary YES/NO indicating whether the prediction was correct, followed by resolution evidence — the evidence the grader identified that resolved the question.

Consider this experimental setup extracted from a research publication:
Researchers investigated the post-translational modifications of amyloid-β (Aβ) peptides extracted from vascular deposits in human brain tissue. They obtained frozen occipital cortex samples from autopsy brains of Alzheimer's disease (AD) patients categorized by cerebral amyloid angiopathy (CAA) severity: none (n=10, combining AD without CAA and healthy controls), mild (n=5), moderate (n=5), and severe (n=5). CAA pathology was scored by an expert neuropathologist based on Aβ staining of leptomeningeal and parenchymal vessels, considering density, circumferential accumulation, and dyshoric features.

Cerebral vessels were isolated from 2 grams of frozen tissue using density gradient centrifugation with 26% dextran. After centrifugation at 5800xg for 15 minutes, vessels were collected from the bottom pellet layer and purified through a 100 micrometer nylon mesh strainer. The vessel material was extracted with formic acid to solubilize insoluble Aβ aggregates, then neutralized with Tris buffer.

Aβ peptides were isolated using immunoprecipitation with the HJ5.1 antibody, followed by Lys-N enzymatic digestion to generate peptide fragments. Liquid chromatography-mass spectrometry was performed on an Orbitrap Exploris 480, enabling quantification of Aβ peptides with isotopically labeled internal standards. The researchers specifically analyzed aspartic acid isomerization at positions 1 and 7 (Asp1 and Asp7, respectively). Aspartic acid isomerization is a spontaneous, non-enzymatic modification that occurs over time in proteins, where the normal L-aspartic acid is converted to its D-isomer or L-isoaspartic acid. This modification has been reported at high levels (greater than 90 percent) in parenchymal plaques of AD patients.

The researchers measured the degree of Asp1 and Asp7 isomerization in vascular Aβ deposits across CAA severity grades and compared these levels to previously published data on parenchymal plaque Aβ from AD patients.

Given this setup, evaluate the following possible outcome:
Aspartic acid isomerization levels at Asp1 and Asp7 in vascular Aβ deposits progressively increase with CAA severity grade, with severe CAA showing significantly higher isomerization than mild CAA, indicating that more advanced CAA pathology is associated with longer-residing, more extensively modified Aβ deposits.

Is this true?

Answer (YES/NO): NO